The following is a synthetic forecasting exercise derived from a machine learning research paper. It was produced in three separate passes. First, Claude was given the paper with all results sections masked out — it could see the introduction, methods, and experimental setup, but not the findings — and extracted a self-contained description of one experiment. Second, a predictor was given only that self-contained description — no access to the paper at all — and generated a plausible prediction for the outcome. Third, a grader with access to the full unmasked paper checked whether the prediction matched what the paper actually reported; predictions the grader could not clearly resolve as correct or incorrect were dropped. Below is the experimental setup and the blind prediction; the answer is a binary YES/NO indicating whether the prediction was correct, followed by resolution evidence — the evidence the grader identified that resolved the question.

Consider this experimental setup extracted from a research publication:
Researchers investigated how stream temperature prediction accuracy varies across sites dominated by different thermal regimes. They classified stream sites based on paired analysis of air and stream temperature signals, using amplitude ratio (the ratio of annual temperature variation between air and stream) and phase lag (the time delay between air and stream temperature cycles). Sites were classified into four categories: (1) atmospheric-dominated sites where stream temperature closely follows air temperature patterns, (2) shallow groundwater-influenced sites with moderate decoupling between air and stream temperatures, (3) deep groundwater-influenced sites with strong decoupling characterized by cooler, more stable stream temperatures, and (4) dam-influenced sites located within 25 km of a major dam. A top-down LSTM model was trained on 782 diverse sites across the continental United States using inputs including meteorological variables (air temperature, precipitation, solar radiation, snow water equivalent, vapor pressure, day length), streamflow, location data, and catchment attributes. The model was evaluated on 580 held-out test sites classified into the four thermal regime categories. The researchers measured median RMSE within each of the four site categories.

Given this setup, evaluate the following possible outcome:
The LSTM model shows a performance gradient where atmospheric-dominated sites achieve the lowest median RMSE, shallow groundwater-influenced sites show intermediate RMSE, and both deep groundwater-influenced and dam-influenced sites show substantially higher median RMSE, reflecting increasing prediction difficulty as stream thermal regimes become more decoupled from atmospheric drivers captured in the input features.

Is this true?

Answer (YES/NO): NO